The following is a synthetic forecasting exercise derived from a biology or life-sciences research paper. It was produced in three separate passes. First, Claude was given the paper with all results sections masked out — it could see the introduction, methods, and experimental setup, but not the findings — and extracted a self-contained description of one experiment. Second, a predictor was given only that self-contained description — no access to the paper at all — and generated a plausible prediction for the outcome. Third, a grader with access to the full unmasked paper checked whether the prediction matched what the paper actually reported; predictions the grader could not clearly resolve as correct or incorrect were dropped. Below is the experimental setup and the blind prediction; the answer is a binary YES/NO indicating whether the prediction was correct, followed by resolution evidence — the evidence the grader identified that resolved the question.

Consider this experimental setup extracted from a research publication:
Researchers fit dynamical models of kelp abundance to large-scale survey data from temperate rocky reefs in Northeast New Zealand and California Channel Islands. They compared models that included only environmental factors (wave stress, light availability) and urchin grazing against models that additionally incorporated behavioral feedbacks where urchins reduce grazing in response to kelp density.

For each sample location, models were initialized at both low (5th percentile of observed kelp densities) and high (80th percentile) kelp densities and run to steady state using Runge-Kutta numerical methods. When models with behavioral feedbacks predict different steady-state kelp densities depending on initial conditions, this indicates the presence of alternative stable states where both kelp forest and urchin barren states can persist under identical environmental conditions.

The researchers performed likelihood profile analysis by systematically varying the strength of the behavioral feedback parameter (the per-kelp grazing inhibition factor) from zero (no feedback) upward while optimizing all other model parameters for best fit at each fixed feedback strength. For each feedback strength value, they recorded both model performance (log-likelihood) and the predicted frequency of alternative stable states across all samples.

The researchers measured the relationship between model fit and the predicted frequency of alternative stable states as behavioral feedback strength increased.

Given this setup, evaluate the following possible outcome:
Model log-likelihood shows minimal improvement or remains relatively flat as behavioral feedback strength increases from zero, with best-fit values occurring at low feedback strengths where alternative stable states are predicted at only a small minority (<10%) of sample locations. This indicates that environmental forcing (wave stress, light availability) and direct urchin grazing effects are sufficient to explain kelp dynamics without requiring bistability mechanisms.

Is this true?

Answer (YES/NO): NO